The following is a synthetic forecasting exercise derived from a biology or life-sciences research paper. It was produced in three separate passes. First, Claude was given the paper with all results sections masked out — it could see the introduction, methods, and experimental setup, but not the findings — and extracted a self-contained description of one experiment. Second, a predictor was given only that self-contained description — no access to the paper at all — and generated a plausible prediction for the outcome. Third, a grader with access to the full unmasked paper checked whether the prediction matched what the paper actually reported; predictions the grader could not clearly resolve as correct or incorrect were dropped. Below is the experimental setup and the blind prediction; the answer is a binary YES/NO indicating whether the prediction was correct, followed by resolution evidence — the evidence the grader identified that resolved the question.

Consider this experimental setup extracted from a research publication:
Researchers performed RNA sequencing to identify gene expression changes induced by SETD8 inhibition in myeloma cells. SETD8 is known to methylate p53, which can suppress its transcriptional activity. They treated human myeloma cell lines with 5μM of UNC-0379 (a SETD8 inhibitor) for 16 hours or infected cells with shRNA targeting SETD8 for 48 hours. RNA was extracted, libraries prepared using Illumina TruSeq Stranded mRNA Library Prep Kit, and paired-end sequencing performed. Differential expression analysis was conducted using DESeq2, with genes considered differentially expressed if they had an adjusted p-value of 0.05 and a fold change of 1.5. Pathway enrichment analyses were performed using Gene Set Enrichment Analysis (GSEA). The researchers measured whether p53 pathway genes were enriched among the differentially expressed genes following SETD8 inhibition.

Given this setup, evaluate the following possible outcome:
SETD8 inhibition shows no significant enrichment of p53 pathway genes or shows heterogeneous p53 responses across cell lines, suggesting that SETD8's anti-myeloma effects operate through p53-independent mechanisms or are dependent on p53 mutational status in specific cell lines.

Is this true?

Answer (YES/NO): NO